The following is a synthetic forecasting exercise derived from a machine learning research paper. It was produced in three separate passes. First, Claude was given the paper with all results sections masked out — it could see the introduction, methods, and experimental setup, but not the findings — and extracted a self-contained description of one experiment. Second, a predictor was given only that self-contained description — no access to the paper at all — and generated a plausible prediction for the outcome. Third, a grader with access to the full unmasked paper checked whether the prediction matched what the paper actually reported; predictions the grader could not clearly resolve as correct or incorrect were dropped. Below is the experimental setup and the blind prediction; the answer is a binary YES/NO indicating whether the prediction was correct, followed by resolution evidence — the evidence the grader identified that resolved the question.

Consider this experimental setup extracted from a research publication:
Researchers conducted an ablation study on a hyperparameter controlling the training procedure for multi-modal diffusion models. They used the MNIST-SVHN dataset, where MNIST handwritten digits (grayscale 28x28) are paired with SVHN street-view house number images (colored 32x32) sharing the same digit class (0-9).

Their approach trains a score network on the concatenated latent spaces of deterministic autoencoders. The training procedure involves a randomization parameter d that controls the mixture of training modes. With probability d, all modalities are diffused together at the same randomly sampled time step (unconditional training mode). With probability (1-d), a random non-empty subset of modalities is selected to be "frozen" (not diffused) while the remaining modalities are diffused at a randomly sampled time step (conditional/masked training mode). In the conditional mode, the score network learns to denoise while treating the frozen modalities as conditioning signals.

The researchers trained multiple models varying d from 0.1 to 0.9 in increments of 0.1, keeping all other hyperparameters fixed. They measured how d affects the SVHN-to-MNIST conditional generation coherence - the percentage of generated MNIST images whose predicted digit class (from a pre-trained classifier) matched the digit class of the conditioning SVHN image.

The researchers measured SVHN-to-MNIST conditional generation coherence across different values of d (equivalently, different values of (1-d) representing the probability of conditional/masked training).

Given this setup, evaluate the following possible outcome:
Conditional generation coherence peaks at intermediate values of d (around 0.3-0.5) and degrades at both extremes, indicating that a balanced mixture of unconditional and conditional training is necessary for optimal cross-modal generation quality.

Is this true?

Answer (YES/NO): NO